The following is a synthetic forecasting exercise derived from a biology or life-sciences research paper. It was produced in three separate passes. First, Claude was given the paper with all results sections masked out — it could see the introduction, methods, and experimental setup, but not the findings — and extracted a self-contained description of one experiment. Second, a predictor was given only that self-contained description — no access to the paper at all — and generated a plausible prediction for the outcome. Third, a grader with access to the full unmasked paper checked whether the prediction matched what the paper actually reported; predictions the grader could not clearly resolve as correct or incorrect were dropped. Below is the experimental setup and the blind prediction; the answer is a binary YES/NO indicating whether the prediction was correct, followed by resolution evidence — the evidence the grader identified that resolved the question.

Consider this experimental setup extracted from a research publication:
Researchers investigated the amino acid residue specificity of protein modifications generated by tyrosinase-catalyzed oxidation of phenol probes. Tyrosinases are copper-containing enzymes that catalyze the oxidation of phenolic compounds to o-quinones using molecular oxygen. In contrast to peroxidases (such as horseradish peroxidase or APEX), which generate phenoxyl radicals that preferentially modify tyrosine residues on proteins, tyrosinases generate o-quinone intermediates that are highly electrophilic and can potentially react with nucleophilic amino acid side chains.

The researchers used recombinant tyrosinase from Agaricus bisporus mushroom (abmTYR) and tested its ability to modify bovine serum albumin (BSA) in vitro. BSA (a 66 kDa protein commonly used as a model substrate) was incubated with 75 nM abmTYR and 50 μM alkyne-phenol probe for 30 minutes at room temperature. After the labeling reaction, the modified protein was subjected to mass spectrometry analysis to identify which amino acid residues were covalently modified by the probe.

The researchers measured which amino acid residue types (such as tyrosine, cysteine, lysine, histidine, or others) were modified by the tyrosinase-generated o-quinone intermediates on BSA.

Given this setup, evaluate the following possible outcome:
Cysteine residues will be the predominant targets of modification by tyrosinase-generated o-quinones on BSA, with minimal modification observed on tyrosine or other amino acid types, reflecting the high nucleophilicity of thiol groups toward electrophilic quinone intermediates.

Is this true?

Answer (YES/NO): NO